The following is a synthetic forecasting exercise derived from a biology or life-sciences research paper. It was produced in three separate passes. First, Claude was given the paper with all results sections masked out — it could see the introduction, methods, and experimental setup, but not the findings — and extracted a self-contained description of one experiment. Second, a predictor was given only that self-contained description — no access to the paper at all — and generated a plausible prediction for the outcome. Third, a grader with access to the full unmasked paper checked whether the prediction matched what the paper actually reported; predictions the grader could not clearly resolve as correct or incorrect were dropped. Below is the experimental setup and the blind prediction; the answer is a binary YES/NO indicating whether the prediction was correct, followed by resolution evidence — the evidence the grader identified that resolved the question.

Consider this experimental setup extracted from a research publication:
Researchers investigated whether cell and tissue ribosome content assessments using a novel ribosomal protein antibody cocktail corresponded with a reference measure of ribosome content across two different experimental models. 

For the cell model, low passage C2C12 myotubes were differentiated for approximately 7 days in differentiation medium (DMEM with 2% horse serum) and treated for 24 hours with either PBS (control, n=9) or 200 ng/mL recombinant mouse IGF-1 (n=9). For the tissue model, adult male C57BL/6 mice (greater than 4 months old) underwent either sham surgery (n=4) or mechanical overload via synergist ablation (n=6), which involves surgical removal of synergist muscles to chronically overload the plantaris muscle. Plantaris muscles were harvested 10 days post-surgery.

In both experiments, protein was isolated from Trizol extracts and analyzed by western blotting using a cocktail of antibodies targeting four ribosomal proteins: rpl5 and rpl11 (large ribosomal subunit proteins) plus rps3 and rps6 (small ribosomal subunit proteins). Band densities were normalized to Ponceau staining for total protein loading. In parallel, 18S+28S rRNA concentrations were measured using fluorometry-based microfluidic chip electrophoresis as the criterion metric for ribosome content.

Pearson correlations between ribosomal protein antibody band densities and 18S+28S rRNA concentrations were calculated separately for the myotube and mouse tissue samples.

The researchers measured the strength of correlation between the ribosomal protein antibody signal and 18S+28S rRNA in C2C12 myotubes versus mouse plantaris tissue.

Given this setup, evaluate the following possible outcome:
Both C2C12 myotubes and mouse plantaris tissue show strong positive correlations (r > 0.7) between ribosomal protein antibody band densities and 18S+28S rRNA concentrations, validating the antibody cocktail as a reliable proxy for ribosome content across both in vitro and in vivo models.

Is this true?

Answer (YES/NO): NO